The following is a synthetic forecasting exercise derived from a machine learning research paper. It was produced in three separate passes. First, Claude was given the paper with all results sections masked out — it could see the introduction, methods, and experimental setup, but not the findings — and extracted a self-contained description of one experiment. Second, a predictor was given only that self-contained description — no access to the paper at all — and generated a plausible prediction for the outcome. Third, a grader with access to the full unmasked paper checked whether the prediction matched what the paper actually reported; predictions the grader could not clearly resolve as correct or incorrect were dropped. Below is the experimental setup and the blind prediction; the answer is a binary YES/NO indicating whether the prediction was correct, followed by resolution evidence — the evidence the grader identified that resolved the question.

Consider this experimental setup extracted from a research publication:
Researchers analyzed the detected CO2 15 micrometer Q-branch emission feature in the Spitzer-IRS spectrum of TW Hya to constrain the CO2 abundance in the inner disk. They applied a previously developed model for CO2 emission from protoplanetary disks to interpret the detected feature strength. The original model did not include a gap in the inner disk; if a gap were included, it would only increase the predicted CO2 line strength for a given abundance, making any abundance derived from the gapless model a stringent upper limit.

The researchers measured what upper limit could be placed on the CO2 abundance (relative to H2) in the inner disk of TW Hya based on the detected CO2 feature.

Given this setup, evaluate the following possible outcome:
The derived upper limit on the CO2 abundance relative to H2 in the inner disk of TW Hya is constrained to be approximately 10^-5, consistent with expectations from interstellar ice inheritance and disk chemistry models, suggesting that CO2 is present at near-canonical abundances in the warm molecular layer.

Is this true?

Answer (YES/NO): NO